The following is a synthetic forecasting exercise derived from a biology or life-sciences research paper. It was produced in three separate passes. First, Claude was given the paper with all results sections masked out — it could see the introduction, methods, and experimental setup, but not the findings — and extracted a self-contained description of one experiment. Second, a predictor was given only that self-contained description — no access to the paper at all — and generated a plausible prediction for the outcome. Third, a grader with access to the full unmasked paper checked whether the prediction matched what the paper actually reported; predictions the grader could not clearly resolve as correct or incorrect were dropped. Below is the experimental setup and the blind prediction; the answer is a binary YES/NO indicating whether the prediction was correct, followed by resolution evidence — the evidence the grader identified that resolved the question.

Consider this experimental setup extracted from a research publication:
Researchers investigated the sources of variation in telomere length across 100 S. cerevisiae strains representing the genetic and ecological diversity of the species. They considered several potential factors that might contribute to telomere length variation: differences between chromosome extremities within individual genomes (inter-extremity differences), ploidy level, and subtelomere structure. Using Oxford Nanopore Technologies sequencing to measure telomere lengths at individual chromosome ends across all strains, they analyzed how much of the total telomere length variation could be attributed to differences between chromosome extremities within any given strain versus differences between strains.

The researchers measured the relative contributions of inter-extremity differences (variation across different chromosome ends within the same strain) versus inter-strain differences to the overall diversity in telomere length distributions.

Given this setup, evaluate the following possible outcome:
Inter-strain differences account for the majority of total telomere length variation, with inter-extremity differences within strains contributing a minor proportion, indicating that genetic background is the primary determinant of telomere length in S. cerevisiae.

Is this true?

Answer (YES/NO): NO